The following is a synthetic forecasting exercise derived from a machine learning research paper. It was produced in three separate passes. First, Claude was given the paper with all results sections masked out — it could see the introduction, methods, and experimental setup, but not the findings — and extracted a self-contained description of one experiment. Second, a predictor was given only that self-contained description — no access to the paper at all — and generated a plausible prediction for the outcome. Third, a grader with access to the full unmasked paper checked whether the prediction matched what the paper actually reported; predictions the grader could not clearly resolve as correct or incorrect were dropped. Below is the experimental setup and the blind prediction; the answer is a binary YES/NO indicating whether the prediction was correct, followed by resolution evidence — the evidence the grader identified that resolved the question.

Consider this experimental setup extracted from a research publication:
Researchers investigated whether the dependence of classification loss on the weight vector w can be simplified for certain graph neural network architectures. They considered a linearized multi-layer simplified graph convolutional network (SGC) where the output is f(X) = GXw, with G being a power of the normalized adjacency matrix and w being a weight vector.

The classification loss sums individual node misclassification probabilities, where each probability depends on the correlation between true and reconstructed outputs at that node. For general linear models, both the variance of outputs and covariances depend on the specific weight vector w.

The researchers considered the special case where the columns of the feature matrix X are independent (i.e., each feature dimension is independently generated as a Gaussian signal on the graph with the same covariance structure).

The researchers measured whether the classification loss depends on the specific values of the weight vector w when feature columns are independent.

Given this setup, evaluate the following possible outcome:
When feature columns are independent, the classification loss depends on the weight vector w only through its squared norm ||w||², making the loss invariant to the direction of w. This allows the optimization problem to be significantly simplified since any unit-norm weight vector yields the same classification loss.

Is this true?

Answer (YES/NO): NO